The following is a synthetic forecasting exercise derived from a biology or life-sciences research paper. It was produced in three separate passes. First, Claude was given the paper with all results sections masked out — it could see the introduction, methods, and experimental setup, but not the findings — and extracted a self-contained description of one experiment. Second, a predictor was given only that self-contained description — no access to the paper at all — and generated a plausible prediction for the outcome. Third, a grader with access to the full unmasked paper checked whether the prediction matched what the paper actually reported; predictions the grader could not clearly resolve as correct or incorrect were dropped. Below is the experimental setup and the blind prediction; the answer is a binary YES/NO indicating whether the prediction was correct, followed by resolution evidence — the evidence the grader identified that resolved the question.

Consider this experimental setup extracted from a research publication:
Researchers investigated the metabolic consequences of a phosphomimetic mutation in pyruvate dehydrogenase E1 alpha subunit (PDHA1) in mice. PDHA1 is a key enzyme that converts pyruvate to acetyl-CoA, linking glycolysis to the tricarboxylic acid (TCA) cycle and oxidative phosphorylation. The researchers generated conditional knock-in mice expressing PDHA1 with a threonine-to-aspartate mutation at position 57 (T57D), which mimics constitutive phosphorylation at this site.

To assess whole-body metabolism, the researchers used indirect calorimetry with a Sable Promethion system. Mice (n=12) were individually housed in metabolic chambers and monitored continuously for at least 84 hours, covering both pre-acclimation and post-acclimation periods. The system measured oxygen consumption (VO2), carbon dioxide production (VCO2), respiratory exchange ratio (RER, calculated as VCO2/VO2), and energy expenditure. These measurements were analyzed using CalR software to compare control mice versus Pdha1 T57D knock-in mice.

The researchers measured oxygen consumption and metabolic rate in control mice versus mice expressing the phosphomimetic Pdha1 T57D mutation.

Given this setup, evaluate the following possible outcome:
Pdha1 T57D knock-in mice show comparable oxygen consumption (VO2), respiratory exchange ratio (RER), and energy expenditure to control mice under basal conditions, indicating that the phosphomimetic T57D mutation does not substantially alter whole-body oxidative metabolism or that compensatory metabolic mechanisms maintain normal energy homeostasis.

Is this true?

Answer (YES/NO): NO